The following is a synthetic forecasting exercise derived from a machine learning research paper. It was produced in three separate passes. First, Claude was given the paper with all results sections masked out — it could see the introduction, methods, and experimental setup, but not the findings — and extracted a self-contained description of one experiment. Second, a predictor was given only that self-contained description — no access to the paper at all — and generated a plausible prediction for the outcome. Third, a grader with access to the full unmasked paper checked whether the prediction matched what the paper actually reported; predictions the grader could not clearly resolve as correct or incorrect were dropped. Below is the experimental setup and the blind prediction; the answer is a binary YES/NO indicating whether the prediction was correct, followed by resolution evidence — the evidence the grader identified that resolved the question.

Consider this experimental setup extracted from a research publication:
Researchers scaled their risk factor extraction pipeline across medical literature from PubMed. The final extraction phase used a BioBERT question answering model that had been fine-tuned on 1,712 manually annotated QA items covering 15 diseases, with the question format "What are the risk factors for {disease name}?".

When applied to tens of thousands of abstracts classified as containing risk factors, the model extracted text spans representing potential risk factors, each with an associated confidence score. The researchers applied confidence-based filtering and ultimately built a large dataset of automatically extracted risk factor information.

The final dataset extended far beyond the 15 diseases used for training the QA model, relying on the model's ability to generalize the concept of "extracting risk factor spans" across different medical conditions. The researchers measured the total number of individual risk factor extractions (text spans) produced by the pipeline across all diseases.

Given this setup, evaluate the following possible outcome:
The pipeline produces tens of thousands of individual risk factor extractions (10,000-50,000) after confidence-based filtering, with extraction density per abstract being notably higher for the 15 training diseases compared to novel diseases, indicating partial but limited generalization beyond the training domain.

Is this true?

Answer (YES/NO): NO